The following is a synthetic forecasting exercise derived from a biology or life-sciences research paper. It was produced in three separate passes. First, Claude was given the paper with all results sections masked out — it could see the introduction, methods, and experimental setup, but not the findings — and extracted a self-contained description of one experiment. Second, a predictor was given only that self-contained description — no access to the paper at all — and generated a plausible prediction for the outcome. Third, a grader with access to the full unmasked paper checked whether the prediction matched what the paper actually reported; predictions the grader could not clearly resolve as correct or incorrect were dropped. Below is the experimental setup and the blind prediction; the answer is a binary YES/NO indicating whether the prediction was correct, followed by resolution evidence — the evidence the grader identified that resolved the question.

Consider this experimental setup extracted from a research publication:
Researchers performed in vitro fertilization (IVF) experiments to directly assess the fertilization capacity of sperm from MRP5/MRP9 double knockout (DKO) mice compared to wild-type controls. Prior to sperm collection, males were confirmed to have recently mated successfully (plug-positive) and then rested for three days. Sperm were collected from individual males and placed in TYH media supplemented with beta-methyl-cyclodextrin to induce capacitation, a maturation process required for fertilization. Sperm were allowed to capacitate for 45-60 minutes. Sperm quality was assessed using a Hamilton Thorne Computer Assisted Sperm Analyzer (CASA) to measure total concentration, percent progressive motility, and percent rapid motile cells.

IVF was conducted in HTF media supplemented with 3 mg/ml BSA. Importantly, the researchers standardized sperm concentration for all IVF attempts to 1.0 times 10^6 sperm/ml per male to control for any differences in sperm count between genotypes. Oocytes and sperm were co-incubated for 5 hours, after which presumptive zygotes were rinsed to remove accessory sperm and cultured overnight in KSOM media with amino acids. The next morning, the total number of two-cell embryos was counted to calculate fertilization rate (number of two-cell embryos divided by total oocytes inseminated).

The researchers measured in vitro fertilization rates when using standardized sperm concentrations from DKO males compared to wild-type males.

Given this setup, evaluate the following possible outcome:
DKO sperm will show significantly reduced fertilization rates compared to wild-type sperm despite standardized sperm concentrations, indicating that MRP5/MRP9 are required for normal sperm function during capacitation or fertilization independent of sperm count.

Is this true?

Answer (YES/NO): YES